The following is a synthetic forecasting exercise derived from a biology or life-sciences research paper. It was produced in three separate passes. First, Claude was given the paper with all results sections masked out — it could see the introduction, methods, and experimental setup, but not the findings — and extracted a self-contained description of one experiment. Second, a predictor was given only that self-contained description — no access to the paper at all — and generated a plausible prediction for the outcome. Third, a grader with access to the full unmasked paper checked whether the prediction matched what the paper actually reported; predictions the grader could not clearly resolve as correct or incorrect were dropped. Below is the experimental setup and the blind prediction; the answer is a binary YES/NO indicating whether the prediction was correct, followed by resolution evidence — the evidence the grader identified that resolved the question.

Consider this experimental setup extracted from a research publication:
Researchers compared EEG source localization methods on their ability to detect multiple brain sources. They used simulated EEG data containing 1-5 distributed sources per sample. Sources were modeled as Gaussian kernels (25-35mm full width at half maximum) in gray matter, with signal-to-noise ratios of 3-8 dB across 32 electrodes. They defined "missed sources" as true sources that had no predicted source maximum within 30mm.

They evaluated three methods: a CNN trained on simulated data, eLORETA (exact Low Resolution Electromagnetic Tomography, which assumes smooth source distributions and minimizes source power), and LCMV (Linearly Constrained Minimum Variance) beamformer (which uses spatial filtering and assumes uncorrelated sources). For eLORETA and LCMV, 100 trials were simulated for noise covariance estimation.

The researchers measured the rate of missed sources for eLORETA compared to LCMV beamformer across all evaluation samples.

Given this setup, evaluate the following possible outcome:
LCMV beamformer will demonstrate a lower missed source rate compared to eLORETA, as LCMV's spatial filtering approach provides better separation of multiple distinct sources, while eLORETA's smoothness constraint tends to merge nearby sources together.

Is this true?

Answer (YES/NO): NO